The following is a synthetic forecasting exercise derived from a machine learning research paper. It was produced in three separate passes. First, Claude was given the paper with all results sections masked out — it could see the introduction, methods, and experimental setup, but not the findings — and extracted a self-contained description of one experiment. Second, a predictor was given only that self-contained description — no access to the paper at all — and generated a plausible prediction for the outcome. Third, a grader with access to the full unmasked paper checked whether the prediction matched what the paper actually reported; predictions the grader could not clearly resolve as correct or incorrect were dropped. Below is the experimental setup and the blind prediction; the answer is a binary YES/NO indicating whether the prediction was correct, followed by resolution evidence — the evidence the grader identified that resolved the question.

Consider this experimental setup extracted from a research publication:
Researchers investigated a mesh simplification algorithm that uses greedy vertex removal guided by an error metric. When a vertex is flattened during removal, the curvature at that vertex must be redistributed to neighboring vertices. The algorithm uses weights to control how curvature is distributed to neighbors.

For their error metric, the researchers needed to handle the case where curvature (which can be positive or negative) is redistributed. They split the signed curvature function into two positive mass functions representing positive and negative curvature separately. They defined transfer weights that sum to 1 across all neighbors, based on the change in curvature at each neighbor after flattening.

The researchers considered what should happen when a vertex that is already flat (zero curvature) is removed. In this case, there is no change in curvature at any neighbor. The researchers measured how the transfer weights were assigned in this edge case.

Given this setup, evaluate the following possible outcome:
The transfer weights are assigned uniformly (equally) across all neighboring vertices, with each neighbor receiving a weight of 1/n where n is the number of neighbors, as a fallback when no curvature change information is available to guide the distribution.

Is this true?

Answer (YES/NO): YES